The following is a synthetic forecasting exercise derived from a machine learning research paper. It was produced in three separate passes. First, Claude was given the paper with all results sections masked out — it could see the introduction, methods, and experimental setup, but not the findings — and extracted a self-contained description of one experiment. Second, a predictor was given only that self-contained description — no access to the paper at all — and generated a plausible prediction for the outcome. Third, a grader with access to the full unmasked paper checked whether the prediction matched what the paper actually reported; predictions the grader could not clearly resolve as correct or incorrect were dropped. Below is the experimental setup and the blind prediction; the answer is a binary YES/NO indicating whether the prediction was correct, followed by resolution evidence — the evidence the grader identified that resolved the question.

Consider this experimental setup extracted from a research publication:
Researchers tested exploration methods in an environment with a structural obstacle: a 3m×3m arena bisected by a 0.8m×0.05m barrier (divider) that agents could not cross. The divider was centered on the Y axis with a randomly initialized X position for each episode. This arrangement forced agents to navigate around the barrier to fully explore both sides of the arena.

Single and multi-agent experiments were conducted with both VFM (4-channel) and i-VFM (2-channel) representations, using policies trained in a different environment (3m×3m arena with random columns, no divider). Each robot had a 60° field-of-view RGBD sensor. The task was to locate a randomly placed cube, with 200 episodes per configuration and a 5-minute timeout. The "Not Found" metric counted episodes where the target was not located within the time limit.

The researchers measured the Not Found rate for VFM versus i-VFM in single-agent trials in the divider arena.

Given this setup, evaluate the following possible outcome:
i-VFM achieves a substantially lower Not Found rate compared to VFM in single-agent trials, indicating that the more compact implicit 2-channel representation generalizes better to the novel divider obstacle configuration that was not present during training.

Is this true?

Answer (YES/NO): NO